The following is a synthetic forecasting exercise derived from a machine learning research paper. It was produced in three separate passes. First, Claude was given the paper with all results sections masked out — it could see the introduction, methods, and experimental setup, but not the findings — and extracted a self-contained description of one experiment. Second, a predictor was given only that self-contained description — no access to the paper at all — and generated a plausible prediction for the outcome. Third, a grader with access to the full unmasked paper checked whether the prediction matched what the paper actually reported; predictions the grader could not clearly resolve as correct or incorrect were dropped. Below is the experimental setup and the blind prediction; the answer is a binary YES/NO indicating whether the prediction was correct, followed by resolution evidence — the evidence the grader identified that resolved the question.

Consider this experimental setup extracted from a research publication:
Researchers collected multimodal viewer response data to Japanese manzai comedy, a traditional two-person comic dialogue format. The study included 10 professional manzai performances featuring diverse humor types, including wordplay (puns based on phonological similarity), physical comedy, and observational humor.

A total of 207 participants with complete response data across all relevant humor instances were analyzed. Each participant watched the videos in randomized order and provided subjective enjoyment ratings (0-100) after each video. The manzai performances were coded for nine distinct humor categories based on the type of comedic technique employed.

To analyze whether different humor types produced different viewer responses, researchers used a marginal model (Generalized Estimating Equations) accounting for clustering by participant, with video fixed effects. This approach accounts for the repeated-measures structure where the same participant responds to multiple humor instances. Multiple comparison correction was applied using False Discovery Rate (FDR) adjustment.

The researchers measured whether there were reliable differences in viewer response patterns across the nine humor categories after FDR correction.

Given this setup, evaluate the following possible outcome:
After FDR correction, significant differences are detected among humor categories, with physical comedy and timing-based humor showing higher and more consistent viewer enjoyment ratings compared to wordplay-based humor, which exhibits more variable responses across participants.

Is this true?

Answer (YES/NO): NO